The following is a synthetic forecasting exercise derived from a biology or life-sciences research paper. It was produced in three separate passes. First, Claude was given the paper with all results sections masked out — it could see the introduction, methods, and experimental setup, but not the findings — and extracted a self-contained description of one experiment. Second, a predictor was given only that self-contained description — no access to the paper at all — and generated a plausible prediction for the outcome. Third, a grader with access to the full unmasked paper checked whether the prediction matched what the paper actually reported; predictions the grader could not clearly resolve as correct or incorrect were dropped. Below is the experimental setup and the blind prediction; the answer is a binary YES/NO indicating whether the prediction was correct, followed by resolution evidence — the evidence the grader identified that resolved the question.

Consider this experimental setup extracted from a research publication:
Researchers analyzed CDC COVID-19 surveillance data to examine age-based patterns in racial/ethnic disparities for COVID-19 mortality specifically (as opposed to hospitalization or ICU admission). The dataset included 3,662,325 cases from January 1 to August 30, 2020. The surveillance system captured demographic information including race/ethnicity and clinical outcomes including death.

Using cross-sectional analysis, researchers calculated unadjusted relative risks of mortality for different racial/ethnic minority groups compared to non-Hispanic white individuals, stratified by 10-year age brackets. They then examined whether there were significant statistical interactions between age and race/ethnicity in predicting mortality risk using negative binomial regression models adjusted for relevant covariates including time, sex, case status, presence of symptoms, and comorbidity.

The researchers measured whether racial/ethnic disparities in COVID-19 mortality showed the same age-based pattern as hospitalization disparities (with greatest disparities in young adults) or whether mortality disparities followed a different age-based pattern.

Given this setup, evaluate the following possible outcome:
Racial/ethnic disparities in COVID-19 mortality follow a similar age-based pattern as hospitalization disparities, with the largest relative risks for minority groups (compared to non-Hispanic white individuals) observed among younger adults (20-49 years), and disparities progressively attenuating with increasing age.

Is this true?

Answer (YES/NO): YES